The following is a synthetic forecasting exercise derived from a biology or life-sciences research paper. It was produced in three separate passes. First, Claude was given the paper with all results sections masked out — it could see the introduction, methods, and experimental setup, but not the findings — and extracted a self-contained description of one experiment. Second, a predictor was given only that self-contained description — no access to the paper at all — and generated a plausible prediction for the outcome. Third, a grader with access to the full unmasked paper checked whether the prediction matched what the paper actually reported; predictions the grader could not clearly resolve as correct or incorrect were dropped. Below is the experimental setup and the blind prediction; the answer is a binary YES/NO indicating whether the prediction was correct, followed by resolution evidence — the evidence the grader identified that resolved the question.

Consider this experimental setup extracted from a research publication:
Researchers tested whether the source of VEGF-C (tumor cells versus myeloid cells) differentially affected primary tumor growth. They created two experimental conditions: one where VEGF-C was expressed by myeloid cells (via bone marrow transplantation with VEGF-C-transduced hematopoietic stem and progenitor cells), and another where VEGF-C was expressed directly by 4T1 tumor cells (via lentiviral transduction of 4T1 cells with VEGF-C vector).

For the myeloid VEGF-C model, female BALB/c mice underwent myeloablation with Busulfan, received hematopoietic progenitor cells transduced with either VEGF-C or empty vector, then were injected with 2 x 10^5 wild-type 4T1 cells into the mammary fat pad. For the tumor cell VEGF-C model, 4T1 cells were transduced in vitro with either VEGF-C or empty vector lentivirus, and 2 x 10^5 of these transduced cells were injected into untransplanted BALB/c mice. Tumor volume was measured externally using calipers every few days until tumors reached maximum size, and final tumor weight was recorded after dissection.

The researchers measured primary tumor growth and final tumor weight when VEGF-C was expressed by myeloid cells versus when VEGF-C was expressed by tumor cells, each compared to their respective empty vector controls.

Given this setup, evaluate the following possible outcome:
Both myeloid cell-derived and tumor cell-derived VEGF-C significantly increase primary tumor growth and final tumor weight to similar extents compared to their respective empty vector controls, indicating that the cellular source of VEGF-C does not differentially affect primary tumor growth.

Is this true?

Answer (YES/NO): NO